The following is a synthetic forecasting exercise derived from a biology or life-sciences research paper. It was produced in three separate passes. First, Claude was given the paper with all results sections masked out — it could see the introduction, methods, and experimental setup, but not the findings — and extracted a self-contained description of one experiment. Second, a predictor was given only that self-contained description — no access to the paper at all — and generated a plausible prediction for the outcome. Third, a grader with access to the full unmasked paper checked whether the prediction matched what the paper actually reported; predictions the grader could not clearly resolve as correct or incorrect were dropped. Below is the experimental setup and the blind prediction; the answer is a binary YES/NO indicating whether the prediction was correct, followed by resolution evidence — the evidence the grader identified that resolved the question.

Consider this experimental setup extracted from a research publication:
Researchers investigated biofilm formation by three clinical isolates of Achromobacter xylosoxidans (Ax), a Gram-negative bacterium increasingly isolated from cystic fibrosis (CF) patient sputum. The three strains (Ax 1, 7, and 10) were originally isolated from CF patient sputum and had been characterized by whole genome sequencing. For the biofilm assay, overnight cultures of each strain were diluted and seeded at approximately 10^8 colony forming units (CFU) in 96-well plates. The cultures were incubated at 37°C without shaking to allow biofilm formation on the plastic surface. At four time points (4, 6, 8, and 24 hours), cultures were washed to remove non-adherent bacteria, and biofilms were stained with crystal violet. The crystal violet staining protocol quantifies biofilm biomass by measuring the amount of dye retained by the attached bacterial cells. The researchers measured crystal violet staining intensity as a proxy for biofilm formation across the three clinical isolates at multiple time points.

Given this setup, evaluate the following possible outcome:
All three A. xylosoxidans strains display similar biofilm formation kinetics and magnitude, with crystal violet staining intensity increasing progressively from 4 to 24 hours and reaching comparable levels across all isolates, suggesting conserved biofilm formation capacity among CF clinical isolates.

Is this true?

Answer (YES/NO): NO